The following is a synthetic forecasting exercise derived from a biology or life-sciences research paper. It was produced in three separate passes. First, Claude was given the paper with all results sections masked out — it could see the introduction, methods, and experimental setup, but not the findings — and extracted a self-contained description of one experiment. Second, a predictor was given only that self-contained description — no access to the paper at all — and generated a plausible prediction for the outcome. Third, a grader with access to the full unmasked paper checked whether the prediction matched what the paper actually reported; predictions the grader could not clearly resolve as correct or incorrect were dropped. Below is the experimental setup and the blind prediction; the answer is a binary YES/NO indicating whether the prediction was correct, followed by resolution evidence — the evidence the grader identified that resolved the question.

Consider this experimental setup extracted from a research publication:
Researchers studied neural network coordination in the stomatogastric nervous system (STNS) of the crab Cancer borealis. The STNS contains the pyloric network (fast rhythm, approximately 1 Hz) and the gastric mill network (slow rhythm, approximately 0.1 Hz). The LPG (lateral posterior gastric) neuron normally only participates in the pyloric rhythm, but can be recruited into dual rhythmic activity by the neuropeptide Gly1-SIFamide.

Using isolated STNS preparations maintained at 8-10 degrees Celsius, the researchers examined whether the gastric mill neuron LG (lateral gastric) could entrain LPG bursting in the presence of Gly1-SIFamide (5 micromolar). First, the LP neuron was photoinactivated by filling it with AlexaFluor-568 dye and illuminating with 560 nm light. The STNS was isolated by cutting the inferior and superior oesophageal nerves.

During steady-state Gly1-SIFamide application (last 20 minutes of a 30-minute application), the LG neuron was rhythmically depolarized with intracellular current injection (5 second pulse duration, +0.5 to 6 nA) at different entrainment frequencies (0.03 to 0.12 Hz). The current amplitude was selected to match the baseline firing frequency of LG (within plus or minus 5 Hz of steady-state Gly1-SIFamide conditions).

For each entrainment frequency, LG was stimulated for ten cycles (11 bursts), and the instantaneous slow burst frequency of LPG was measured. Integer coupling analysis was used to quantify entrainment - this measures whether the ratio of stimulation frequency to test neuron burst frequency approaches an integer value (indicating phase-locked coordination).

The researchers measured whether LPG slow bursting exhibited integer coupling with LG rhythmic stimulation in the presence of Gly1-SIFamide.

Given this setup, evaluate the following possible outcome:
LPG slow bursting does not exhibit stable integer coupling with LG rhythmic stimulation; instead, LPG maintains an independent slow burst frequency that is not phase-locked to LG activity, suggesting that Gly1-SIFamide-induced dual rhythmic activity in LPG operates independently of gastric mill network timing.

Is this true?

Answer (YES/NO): NO